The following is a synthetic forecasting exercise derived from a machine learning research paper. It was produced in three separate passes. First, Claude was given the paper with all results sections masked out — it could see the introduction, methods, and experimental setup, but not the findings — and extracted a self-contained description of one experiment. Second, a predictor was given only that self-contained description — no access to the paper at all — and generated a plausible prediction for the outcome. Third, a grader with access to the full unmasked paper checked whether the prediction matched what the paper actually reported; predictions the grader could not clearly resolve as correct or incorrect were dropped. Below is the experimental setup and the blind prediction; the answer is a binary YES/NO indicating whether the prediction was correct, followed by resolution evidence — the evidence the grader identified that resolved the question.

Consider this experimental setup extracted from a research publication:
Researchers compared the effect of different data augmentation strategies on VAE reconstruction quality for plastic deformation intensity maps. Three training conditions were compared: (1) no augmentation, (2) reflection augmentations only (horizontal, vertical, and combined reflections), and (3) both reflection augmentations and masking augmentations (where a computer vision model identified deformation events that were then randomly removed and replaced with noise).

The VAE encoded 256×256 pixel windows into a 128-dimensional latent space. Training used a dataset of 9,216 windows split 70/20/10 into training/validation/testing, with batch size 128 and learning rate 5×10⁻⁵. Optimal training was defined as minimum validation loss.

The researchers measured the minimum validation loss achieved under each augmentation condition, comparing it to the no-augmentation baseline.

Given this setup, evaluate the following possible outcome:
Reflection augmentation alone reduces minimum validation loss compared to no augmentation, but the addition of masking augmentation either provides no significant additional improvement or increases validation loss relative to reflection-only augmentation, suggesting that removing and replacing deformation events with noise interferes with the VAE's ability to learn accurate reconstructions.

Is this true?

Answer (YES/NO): NO